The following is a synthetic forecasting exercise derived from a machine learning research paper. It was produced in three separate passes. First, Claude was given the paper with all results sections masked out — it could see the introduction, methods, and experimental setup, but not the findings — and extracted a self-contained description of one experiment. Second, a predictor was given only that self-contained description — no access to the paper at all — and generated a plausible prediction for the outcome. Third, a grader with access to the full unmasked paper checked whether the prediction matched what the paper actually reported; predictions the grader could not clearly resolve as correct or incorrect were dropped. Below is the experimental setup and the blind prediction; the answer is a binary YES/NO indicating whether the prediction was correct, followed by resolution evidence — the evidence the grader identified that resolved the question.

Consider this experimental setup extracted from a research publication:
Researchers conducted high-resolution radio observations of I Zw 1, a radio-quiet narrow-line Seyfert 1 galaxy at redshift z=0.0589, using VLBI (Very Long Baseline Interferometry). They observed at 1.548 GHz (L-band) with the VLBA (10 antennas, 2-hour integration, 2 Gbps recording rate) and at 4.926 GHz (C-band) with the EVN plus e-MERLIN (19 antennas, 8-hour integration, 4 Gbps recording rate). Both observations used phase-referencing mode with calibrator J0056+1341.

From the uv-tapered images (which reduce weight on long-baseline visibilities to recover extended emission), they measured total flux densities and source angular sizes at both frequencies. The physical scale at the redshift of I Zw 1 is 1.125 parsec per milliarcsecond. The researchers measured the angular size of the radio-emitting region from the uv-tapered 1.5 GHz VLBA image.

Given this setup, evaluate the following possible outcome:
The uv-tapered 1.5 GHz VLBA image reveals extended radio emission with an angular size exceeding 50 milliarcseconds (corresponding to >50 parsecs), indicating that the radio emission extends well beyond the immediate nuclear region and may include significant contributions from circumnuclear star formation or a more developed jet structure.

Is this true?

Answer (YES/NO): NO